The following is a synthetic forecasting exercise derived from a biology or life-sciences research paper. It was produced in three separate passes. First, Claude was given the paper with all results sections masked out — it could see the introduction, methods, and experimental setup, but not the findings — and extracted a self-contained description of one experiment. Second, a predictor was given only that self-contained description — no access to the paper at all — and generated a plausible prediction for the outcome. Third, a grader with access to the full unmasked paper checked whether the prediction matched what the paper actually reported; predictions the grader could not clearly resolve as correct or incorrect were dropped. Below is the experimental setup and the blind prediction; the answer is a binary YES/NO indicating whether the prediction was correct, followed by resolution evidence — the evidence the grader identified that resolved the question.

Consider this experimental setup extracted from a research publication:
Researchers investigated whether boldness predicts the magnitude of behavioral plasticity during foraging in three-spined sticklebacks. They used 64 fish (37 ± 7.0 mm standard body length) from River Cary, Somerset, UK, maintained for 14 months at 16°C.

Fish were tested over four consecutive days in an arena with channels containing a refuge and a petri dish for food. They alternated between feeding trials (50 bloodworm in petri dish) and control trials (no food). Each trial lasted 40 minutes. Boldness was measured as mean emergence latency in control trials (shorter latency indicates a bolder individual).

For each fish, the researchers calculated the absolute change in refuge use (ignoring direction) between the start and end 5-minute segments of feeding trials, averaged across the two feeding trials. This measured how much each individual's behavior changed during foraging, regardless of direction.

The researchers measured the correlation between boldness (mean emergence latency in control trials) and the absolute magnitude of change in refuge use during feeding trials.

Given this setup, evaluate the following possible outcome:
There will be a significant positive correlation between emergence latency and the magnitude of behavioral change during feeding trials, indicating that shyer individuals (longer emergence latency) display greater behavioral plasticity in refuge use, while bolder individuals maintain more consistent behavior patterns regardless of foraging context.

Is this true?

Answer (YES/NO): NO